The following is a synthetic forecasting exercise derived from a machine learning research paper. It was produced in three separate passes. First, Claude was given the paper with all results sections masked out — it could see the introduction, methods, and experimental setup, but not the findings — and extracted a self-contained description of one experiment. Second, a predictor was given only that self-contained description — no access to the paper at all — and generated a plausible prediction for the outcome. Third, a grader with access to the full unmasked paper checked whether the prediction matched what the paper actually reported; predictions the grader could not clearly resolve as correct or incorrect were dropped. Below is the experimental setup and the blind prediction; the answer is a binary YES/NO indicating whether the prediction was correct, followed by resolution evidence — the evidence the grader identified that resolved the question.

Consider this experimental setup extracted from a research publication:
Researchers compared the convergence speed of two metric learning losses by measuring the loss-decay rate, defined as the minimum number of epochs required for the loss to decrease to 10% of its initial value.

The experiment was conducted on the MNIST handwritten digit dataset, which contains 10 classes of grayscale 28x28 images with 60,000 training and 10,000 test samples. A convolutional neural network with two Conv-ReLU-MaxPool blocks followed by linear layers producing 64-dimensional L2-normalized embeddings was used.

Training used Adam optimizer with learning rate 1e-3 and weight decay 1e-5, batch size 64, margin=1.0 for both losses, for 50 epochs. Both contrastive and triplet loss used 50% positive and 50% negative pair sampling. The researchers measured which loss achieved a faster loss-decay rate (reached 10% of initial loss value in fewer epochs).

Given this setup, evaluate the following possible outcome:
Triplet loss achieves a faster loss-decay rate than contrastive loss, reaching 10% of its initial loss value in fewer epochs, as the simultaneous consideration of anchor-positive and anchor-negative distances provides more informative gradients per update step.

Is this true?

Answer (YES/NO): NO